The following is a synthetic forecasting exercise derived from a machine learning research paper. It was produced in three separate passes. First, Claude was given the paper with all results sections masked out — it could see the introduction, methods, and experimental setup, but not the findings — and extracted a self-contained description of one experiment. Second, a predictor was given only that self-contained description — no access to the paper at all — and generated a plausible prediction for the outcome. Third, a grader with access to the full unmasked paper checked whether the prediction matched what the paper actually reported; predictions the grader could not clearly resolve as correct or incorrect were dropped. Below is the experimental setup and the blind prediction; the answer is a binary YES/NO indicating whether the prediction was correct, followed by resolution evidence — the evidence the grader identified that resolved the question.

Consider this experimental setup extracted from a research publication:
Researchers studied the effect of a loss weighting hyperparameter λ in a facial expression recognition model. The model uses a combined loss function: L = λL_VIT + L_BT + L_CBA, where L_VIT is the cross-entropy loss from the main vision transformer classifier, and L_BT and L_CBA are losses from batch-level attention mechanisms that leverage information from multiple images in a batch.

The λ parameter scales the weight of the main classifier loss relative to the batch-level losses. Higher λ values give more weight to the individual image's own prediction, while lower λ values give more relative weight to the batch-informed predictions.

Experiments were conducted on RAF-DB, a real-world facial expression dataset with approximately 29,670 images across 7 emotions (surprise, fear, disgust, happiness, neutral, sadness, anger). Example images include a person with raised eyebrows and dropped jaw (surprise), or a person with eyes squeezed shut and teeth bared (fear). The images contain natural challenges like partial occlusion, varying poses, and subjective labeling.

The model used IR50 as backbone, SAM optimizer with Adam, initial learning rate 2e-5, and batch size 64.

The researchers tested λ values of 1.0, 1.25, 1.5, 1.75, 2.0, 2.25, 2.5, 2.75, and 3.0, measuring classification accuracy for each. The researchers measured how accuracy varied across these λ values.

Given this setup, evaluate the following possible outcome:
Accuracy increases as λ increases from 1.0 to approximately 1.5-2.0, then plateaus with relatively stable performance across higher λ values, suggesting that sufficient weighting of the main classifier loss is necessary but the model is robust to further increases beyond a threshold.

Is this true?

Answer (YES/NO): NO